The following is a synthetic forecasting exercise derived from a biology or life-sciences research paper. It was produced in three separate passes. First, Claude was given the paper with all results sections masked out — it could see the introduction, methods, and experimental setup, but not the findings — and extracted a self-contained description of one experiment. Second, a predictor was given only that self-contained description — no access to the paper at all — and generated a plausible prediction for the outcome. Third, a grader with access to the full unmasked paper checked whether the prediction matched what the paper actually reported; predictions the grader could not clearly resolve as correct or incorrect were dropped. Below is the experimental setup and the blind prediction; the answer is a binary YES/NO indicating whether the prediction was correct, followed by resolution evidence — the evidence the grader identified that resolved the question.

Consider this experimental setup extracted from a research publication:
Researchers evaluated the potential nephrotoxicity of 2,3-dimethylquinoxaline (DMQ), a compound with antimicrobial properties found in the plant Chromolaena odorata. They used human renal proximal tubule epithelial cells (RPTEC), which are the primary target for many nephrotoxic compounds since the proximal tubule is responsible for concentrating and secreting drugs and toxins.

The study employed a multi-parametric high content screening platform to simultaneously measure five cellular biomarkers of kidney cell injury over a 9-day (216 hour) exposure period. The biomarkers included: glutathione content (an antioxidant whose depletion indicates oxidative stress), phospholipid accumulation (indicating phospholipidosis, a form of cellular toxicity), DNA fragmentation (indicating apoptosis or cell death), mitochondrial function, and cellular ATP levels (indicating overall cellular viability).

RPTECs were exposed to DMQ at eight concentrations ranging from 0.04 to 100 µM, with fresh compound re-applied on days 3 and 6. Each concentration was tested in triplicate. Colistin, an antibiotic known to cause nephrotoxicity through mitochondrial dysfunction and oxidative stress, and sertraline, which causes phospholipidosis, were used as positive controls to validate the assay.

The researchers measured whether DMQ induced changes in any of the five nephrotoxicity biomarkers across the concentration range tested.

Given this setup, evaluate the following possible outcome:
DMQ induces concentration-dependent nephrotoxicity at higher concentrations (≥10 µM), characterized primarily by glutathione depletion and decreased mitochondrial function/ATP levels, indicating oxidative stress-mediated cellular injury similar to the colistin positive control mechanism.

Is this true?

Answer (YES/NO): NO